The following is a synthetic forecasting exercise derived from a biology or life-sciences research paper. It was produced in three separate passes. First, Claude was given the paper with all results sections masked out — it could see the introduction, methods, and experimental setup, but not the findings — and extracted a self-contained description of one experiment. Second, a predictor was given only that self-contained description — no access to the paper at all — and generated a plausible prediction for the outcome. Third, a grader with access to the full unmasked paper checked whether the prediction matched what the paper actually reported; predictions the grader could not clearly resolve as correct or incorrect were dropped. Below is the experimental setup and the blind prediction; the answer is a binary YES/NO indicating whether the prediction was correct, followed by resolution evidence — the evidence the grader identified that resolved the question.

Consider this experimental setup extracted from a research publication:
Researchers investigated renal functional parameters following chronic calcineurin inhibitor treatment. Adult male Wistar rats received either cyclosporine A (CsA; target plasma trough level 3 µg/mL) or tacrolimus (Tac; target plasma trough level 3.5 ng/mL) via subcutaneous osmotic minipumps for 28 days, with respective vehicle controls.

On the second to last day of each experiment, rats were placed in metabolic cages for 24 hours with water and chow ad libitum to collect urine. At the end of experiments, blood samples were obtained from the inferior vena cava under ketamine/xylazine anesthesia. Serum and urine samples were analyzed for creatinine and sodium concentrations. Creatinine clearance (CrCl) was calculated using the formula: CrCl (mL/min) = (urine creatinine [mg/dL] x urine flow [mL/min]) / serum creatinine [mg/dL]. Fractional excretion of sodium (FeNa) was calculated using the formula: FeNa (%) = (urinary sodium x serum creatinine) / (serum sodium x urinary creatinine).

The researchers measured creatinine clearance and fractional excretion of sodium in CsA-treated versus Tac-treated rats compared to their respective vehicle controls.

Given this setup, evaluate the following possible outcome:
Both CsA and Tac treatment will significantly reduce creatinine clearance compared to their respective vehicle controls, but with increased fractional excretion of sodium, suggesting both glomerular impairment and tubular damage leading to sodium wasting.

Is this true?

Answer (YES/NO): NO